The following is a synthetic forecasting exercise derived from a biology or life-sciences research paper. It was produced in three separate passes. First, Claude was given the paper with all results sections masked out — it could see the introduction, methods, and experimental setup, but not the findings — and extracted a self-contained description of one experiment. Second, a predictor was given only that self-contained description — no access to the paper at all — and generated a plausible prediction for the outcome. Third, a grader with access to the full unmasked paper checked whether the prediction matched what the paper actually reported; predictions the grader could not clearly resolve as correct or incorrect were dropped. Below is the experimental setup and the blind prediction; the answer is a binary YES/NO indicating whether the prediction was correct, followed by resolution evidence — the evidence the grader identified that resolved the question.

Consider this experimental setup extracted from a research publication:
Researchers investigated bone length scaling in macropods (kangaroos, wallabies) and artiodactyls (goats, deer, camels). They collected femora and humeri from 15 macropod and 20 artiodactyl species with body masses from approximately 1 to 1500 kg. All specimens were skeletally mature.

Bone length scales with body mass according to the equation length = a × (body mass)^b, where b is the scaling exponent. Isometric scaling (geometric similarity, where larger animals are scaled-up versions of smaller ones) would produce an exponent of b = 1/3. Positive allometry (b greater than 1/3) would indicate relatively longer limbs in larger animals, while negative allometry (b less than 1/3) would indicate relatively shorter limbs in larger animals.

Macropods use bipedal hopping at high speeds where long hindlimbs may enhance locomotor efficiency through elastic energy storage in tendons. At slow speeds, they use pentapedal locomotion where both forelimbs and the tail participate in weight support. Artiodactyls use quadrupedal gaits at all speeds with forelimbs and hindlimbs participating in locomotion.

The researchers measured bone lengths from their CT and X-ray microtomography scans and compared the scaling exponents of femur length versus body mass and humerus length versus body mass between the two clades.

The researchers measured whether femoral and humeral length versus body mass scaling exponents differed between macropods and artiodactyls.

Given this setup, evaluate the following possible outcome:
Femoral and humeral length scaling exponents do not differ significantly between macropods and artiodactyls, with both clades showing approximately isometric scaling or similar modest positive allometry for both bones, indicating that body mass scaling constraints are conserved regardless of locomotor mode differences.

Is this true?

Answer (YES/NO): NO